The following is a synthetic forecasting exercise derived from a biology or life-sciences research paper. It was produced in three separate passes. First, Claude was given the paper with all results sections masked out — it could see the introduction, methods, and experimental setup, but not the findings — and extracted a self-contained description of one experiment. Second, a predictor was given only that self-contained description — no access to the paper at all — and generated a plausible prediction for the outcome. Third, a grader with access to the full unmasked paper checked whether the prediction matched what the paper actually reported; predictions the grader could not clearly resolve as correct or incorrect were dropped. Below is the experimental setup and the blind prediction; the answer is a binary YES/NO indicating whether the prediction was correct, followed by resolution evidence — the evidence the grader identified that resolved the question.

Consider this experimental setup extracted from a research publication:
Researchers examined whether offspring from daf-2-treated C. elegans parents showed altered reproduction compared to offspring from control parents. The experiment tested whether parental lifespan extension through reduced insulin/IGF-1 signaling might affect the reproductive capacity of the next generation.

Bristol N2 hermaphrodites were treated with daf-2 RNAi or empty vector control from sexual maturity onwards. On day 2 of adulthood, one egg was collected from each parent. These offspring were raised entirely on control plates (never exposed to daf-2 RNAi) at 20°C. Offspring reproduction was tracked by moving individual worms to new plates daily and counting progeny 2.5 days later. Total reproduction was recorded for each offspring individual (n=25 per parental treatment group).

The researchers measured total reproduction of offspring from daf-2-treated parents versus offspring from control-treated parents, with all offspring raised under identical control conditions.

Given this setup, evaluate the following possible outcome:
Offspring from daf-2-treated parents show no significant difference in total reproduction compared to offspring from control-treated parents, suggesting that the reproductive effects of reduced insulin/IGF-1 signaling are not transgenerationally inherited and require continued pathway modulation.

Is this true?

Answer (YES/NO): NO